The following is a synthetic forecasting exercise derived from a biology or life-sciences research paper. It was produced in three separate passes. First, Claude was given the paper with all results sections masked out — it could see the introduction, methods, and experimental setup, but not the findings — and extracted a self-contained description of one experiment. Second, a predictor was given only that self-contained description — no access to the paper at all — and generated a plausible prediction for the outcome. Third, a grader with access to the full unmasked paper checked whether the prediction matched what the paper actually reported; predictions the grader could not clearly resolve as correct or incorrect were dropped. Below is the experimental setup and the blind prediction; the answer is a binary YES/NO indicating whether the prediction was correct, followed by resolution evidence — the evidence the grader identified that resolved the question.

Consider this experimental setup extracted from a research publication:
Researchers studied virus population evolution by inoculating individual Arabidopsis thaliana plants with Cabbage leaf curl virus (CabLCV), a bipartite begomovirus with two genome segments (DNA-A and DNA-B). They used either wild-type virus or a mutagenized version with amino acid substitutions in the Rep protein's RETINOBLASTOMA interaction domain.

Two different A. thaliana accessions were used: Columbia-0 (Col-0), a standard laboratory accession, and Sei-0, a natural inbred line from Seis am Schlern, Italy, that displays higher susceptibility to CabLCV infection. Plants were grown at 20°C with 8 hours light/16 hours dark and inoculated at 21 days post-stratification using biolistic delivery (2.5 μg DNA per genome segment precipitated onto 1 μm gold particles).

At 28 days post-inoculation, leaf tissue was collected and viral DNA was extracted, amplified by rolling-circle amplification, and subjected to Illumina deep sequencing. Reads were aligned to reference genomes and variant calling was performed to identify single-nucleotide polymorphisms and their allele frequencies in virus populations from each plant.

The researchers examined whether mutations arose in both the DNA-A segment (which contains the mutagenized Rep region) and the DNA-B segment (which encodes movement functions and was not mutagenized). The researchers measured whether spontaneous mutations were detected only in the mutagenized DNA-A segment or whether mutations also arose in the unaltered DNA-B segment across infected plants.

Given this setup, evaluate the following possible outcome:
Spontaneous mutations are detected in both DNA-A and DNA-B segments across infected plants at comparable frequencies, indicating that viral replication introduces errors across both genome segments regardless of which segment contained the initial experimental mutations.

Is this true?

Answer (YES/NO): YES